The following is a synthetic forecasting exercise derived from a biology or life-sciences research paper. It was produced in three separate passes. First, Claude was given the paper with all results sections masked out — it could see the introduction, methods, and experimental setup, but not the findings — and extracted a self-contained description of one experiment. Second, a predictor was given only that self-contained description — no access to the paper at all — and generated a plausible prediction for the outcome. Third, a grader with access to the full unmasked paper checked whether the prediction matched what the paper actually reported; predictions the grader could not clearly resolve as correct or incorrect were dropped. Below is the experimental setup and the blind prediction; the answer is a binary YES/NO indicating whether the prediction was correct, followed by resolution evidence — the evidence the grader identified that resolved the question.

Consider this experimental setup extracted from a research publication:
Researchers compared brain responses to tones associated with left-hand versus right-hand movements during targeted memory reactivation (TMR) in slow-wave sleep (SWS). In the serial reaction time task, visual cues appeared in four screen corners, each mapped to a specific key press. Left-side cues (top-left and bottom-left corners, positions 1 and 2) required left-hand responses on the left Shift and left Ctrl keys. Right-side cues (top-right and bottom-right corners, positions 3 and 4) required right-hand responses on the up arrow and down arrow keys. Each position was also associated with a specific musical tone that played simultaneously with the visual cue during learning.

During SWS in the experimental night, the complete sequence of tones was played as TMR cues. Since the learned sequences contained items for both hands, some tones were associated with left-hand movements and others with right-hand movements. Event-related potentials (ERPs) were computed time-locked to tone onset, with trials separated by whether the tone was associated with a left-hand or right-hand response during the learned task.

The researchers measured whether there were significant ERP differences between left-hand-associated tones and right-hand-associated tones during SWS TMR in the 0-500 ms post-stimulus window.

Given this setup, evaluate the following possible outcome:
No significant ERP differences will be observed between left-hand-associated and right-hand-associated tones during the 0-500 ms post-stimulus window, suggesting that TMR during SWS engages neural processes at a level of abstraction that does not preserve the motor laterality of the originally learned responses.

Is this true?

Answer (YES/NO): YES